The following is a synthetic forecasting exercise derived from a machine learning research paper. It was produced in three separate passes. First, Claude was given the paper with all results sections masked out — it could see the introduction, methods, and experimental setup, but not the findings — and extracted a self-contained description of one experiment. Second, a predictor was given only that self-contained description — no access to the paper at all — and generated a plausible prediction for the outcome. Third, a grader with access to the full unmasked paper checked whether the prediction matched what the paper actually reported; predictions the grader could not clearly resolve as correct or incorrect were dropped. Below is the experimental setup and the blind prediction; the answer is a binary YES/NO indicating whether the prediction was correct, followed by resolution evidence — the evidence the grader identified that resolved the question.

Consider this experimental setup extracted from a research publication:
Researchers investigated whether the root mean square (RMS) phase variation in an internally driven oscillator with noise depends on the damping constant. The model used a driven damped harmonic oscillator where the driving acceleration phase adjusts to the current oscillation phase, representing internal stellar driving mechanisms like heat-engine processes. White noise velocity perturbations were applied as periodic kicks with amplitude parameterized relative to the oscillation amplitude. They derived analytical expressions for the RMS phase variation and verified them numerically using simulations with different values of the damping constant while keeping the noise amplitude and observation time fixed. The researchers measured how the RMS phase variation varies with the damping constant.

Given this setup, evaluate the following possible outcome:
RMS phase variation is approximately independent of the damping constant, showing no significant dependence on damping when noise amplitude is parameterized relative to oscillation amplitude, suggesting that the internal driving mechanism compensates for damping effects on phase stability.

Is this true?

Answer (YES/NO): YES